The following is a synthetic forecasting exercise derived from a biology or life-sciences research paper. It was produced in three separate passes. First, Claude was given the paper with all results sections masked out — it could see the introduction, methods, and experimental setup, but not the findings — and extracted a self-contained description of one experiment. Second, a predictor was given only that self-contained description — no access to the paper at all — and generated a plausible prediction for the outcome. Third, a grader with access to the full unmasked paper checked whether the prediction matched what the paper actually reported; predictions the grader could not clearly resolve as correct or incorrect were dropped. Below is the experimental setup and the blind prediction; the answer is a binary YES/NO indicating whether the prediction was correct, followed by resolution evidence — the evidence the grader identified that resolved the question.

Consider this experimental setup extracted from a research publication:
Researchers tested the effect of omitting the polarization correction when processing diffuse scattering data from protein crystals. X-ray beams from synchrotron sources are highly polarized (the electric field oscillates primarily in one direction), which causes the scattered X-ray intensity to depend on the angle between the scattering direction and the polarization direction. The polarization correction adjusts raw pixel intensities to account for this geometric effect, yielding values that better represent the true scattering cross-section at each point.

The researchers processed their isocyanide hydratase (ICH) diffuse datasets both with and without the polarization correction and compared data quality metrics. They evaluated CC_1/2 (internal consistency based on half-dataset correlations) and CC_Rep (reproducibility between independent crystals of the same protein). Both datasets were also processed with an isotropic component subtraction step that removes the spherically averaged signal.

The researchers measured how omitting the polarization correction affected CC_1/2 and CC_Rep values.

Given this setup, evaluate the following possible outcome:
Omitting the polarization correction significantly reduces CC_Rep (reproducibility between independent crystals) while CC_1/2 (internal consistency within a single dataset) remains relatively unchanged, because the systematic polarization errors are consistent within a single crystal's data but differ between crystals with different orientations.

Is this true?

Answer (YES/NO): NO